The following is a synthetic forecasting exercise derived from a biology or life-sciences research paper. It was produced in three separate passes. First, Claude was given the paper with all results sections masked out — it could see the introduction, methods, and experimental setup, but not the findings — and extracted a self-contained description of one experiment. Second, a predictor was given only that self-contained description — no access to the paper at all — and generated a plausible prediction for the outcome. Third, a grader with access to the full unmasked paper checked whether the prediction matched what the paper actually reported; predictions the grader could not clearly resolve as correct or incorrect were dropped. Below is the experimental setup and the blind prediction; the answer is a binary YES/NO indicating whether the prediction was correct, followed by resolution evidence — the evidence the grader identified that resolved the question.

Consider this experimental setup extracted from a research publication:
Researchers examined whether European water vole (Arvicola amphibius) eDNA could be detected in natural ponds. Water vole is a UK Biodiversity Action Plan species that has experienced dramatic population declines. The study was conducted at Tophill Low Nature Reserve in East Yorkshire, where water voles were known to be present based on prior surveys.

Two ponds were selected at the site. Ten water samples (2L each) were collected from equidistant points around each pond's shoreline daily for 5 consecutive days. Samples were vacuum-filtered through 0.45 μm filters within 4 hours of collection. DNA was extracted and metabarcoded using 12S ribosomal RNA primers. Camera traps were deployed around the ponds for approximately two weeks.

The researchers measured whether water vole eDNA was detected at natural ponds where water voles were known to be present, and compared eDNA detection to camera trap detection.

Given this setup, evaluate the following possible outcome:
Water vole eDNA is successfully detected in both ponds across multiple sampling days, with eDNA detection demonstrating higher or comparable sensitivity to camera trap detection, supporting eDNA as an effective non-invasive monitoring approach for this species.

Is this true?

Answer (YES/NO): YES